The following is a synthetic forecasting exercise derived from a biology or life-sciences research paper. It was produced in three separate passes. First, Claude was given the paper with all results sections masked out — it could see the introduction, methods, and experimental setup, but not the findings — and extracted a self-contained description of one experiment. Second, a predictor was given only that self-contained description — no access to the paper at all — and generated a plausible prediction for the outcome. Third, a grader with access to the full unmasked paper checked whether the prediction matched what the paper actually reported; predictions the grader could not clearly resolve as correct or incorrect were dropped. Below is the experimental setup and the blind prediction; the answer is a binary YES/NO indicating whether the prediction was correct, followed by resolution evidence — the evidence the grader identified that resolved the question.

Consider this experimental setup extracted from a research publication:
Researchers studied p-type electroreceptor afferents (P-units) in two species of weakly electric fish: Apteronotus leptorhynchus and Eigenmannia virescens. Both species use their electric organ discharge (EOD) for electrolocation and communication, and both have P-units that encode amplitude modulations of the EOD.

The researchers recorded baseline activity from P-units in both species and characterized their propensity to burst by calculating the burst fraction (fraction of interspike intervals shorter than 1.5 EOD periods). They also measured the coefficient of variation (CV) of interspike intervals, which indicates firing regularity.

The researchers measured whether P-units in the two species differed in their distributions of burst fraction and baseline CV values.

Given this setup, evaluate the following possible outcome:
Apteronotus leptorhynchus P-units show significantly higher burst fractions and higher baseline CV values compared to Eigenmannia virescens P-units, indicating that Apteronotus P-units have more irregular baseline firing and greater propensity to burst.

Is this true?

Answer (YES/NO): YES